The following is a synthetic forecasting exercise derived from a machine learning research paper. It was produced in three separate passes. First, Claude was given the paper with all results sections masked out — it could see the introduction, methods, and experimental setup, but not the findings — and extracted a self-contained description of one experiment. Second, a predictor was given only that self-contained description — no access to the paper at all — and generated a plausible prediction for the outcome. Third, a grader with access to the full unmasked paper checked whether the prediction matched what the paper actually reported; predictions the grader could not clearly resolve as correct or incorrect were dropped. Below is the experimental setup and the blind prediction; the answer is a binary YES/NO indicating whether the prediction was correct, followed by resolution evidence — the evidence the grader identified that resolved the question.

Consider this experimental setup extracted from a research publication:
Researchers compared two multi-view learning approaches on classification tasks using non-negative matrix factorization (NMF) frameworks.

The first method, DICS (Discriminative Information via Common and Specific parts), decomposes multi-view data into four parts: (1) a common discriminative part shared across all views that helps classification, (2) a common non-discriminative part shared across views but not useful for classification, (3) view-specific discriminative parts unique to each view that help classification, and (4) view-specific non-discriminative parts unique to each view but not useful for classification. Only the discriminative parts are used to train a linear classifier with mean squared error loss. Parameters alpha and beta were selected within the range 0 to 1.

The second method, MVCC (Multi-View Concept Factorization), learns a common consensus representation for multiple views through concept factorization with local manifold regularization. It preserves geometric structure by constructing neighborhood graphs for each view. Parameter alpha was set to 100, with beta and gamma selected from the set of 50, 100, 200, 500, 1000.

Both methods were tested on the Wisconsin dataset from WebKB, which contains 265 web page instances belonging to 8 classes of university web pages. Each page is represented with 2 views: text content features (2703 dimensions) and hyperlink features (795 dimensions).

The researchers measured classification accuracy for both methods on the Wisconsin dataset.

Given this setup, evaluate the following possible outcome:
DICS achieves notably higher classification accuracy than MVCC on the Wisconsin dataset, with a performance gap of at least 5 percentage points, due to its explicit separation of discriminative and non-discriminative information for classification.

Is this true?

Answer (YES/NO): YES